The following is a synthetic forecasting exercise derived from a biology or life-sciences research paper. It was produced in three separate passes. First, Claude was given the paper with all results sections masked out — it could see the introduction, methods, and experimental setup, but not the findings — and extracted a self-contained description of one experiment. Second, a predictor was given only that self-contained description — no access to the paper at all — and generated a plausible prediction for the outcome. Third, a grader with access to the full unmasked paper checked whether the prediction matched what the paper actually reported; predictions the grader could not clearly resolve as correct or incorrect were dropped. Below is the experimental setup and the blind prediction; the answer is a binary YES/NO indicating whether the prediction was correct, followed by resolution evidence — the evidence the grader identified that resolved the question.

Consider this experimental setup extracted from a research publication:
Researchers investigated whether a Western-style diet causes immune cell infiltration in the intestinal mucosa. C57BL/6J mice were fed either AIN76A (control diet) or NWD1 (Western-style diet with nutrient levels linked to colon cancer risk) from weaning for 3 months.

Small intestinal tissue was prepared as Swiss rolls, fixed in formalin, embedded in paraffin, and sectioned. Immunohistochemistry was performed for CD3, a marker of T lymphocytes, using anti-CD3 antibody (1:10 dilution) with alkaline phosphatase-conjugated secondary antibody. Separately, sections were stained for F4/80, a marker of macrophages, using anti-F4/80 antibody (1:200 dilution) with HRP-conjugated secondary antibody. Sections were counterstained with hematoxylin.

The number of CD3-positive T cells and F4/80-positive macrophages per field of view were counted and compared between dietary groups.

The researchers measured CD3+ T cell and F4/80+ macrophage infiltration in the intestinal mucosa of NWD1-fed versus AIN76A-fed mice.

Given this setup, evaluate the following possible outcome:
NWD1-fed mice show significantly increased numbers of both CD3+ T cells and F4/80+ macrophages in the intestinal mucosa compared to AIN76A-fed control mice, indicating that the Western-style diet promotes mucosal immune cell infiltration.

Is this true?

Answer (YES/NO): YES